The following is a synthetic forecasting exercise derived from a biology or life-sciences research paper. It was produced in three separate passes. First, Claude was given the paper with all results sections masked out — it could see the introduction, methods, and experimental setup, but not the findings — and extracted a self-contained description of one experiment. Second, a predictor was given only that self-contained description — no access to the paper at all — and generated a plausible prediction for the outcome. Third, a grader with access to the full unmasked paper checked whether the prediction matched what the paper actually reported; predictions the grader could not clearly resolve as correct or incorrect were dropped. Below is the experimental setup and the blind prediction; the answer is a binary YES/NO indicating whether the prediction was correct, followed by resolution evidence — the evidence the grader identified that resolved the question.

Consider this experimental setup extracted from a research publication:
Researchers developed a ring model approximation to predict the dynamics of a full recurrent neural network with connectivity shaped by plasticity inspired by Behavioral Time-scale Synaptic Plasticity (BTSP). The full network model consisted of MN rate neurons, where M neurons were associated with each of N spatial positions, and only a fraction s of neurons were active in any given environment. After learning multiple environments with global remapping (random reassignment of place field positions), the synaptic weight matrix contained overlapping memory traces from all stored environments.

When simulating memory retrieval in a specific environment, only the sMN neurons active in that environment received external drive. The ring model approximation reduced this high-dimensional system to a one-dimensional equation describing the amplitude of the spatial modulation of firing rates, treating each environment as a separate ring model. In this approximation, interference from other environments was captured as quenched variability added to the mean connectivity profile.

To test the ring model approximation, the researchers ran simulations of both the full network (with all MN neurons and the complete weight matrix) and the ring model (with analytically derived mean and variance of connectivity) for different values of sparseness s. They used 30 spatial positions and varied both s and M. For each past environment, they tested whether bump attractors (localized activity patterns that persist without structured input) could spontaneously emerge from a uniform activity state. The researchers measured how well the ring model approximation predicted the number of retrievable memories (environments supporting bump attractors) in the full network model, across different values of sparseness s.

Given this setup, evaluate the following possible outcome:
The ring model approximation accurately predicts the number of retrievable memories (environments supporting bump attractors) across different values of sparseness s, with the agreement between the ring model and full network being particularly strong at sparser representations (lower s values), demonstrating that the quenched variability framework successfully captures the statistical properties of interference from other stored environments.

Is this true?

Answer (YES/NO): YES